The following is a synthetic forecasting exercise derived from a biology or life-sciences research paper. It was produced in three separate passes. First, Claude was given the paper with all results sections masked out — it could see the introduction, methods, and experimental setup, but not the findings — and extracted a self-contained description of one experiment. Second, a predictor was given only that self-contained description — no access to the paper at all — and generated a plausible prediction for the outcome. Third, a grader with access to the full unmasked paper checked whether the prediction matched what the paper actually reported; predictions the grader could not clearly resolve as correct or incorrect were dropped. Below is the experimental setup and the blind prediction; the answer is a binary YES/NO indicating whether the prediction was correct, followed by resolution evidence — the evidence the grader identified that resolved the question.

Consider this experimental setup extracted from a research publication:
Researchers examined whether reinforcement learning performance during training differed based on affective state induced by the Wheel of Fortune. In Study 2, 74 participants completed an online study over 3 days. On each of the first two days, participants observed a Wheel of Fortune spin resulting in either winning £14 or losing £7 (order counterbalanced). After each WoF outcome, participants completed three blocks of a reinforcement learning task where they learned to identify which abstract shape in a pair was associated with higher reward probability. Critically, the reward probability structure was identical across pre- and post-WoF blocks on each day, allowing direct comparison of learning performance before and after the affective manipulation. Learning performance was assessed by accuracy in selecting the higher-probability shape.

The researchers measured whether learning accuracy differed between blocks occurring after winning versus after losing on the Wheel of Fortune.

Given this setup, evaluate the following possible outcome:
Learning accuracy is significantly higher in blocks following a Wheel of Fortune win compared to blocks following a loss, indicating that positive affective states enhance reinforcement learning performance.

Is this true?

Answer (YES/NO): NO